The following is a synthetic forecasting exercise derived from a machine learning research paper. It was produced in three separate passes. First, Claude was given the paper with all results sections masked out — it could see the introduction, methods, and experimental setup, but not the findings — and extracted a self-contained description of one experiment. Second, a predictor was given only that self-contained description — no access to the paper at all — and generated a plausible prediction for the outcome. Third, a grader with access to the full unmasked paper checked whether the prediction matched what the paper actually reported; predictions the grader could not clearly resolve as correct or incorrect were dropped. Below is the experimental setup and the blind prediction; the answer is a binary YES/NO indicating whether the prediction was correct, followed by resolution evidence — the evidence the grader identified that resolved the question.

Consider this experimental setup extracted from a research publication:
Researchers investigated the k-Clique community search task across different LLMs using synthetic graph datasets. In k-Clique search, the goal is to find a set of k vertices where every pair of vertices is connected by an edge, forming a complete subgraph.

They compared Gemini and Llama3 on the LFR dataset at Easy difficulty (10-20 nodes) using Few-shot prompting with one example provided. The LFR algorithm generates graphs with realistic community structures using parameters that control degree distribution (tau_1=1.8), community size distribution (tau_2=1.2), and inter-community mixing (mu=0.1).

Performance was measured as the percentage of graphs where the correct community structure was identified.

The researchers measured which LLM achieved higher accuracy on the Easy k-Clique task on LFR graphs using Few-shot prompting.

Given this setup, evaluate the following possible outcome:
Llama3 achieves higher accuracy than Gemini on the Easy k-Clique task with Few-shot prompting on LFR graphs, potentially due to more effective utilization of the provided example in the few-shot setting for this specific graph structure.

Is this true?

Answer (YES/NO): NO